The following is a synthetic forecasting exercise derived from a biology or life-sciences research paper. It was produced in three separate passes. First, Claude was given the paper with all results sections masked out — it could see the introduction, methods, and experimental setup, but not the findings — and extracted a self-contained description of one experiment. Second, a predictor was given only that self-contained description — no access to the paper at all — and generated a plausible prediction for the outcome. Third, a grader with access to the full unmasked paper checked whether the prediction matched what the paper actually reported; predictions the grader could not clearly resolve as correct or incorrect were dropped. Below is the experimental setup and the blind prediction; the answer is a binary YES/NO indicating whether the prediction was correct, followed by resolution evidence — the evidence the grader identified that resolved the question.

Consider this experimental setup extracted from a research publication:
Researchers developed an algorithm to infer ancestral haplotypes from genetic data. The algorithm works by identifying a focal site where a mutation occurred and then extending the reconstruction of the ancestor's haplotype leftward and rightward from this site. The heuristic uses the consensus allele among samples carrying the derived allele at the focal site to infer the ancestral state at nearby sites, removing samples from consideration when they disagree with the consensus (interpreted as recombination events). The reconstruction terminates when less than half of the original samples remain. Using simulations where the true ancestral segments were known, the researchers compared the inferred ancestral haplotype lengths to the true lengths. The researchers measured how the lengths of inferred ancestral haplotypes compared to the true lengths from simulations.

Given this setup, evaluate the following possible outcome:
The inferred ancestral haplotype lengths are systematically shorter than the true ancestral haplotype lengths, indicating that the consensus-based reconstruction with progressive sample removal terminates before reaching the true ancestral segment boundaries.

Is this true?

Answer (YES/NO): NO